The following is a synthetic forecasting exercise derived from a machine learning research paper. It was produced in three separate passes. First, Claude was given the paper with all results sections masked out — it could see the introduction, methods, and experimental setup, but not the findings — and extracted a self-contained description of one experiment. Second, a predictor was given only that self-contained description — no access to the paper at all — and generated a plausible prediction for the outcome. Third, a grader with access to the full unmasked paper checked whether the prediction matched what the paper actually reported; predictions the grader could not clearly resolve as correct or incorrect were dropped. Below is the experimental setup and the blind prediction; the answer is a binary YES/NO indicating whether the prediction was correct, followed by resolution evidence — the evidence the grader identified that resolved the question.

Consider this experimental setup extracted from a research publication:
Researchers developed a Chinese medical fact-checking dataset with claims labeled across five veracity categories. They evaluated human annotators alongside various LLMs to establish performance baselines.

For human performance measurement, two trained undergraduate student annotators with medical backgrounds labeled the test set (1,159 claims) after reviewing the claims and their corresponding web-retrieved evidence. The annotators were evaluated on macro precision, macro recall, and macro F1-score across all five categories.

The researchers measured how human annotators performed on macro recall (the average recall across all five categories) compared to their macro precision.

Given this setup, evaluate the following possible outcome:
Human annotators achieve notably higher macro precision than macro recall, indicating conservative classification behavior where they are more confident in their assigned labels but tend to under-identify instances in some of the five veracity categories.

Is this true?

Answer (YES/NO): NO